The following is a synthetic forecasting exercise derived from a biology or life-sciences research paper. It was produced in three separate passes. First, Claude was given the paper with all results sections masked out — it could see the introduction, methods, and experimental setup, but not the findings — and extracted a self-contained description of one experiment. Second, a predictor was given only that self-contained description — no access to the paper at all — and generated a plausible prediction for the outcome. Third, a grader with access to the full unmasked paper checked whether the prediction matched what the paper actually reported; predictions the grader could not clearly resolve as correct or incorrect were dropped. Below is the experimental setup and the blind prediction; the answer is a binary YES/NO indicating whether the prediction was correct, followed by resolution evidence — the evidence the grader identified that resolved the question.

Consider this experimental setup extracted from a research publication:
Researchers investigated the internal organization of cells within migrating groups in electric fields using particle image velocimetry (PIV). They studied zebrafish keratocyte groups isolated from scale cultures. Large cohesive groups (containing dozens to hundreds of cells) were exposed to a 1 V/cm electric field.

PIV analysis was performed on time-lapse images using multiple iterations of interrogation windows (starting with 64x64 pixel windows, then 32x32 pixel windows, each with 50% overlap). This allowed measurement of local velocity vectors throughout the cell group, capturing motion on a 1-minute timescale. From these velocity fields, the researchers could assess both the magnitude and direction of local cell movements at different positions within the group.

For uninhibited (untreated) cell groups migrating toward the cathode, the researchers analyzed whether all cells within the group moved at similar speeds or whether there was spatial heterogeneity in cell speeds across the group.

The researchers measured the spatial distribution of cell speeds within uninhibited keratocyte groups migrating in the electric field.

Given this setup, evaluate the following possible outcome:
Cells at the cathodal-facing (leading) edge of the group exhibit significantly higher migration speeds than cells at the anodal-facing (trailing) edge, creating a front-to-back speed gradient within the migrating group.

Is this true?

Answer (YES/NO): YES